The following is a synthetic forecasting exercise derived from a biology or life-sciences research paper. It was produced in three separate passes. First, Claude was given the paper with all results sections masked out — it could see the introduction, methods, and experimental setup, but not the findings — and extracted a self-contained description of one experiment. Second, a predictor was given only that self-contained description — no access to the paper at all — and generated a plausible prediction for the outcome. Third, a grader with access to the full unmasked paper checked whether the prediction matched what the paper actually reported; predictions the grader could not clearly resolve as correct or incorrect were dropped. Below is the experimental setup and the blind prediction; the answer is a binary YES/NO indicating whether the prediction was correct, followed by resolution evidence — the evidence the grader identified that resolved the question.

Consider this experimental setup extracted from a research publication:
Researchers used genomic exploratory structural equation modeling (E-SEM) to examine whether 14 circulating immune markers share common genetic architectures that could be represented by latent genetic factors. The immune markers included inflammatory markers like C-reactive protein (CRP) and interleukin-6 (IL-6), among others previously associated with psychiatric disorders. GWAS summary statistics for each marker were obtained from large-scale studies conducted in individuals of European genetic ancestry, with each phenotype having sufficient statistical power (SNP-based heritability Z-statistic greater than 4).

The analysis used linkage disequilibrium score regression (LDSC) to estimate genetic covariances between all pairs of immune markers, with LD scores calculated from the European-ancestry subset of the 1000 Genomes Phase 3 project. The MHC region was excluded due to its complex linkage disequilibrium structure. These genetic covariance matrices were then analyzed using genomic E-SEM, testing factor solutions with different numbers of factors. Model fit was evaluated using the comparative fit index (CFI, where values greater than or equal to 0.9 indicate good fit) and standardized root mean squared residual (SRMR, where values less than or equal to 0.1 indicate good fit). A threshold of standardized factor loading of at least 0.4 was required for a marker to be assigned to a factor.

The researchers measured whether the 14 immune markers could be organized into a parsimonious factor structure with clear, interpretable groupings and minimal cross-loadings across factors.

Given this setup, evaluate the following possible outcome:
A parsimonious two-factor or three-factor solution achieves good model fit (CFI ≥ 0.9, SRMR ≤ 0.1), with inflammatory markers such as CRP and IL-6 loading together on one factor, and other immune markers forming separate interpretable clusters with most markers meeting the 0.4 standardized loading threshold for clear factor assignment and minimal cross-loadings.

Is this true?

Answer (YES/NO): NO